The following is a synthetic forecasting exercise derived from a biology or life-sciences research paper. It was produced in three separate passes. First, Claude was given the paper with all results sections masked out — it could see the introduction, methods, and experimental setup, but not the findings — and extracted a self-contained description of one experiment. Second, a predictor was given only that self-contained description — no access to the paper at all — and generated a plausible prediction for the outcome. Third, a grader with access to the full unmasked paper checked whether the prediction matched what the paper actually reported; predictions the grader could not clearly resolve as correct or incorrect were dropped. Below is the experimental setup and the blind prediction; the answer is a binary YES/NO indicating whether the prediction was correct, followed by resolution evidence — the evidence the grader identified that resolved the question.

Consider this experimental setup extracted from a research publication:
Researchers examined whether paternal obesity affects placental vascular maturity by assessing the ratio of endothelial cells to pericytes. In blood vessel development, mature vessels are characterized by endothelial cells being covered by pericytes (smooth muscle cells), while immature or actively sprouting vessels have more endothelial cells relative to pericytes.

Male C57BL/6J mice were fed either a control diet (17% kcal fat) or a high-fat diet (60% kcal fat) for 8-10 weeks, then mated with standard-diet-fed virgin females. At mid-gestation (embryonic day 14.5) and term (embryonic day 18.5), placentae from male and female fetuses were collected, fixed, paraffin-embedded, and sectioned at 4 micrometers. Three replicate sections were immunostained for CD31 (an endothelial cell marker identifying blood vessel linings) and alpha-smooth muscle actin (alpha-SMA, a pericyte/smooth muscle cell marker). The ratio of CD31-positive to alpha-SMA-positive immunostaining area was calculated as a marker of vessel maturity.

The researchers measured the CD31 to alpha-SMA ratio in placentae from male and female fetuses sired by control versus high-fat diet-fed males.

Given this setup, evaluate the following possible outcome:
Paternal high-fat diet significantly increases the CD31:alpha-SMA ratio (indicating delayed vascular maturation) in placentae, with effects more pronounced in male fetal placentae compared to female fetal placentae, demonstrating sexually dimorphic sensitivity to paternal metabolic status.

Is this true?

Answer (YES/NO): NO